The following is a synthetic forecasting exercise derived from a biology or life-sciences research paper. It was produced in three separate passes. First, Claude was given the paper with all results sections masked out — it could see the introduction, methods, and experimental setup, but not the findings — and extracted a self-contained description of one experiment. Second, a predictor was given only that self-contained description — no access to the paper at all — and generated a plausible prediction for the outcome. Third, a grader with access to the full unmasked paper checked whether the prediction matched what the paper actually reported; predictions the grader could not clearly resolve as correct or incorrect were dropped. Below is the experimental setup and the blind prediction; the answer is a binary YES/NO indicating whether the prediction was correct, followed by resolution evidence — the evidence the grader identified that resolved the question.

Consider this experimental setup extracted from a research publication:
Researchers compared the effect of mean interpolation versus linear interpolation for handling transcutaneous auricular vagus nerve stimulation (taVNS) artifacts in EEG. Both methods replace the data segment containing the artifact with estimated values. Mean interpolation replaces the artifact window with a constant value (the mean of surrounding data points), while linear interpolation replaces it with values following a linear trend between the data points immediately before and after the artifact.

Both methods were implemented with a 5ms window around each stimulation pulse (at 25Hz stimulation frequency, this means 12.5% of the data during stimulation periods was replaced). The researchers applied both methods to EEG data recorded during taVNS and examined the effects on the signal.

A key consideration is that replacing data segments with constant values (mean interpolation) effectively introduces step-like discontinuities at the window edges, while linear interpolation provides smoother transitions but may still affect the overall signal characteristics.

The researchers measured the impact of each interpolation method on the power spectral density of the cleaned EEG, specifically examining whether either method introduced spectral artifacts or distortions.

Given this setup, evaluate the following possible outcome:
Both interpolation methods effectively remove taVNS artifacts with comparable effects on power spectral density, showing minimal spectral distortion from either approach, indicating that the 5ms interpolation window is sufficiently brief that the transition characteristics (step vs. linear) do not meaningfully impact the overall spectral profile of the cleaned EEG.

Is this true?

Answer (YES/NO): NO